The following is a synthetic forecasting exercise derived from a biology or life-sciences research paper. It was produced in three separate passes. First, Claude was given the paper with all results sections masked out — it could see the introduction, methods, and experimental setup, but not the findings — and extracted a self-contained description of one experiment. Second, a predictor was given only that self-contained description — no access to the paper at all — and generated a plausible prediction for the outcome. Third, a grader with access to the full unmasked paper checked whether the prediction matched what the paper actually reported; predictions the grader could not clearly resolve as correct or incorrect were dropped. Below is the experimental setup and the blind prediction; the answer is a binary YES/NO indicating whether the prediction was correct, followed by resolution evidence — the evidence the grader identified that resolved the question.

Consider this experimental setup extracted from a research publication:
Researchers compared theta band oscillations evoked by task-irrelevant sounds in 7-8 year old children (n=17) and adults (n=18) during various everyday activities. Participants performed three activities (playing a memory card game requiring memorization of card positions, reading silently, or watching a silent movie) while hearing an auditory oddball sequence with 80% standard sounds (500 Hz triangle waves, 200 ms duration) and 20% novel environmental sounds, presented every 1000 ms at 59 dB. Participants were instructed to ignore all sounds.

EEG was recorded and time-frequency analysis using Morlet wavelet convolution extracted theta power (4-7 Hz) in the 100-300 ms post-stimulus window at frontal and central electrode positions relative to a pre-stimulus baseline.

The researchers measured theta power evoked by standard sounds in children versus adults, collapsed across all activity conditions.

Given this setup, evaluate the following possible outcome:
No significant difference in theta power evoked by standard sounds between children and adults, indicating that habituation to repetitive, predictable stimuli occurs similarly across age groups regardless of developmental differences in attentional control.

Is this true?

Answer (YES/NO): YES